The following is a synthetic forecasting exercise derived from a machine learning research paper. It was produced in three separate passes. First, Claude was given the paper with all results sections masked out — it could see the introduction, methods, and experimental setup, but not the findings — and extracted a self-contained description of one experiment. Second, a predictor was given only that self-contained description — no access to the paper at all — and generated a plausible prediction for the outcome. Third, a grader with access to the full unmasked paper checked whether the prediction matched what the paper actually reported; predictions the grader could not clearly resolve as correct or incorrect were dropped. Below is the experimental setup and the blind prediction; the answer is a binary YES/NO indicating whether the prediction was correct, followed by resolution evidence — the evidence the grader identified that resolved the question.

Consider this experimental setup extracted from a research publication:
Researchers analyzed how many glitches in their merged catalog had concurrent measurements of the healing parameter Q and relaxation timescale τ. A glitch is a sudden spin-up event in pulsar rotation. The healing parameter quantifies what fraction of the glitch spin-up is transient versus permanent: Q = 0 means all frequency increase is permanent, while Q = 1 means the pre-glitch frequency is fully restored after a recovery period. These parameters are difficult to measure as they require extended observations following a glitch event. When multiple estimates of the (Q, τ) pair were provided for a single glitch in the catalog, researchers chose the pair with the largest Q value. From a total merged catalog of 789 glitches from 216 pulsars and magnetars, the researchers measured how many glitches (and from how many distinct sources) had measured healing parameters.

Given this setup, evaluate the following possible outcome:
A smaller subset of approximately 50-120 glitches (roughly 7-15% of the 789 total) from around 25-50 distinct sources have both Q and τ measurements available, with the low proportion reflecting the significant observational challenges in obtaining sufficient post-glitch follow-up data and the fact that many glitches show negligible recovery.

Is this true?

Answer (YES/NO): NO